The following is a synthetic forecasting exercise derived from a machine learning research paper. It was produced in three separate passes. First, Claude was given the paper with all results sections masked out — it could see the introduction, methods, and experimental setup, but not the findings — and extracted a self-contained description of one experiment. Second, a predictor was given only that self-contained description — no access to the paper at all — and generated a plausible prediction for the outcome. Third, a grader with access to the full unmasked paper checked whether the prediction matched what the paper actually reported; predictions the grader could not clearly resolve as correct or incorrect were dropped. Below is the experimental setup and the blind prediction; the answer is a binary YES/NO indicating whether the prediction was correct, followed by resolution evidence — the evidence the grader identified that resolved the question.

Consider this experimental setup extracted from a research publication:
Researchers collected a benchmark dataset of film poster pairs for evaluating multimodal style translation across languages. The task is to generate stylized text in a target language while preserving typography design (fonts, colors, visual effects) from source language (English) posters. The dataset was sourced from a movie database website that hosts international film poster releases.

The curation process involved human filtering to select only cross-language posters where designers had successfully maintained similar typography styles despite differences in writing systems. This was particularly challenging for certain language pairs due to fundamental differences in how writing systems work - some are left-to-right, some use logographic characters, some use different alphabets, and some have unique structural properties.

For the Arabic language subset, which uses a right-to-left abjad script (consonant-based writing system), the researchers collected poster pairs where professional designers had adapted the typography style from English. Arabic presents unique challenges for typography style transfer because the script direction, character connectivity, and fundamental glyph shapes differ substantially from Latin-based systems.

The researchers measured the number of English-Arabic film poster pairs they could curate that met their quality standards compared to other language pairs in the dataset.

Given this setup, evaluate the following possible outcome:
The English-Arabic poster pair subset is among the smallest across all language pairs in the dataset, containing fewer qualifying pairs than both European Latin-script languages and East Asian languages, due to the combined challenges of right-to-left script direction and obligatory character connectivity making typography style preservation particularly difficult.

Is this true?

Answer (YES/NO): NO